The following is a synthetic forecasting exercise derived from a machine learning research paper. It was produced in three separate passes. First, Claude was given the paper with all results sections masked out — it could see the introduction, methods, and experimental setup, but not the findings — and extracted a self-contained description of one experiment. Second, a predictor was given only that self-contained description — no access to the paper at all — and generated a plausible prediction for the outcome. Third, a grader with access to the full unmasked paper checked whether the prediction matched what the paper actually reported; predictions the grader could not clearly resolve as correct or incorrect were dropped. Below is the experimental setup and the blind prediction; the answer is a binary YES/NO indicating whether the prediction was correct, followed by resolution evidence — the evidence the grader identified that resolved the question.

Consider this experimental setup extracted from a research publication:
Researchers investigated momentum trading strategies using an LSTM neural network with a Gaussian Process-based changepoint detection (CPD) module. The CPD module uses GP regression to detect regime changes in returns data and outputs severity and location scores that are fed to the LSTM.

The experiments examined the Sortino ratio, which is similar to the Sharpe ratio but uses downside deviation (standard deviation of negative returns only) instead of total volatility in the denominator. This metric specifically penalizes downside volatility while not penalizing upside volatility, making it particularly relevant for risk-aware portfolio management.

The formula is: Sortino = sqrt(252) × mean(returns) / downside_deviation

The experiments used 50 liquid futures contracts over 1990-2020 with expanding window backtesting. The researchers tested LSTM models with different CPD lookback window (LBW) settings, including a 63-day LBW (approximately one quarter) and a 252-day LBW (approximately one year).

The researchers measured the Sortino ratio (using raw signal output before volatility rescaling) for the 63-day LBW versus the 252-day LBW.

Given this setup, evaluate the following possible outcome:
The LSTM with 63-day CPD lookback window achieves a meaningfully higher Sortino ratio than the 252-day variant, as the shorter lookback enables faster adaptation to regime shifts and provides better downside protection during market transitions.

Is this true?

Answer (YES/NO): YES